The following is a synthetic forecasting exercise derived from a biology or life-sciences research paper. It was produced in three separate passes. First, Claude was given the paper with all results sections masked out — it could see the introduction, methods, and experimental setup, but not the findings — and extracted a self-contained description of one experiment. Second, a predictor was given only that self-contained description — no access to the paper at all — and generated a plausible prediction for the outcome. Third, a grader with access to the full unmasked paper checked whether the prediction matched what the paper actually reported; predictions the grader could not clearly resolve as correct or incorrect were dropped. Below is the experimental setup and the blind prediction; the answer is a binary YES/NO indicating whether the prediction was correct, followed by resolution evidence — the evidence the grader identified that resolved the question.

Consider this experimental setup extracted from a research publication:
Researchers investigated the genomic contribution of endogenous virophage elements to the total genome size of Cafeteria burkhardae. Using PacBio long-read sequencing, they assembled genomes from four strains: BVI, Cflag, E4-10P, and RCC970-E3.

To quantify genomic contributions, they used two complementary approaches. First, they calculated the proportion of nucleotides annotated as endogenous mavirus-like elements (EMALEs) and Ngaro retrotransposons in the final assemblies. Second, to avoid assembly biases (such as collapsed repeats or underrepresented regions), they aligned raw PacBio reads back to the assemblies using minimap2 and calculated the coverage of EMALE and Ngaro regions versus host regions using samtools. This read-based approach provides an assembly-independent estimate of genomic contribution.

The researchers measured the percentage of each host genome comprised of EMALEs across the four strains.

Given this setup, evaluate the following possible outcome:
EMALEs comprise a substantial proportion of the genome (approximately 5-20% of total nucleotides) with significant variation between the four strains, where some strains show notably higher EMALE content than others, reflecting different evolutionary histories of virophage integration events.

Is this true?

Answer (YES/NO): NO